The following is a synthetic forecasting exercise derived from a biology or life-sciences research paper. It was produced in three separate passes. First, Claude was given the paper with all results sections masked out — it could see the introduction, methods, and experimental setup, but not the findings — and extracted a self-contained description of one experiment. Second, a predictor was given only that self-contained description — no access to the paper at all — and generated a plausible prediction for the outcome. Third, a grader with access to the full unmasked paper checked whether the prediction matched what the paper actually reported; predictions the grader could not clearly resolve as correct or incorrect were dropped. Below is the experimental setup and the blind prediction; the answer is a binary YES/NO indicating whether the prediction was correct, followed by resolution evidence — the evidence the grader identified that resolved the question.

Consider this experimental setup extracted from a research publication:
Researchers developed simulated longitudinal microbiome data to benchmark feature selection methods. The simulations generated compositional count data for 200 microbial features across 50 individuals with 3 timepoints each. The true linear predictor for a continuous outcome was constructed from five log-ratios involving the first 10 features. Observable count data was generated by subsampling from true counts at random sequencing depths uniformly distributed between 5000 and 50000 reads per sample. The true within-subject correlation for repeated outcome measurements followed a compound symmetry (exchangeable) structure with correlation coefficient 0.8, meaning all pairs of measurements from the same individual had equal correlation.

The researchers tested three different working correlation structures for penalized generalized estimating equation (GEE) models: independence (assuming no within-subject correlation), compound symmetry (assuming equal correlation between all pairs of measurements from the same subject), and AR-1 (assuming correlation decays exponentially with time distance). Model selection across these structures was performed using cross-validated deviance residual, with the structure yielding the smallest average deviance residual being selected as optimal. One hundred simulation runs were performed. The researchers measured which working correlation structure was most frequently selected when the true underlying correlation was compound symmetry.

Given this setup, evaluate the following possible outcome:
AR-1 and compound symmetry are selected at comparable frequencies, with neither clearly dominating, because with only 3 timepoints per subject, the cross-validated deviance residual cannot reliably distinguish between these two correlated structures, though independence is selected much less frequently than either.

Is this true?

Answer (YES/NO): NO